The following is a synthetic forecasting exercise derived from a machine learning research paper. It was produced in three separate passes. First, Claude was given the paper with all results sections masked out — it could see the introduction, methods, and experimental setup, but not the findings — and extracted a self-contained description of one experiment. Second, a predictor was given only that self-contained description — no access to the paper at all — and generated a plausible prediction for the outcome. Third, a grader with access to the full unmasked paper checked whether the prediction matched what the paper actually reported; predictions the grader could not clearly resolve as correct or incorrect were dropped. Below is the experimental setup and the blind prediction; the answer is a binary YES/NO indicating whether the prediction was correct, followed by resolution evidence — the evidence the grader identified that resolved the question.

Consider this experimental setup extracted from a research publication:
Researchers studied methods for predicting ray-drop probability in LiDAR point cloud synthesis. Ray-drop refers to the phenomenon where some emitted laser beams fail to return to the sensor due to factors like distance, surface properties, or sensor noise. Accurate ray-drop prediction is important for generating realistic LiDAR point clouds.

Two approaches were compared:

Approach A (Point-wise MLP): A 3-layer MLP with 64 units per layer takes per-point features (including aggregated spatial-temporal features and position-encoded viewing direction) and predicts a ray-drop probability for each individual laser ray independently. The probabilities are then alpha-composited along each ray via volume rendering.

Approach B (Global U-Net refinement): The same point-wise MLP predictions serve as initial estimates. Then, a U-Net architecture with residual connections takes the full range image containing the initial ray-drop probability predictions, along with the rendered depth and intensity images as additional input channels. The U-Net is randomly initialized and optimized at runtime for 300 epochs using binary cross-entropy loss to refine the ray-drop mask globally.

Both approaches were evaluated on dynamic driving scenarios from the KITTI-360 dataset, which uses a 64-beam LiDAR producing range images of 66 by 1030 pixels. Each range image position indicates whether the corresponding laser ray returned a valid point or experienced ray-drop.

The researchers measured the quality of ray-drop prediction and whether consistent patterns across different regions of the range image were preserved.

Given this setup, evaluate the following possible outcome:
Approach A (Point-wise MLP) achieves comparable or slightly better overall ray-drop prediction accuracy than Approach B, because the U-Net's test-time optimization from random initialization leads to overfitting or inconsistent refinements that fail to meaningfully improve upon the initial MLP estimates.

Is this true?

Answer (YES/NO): NO